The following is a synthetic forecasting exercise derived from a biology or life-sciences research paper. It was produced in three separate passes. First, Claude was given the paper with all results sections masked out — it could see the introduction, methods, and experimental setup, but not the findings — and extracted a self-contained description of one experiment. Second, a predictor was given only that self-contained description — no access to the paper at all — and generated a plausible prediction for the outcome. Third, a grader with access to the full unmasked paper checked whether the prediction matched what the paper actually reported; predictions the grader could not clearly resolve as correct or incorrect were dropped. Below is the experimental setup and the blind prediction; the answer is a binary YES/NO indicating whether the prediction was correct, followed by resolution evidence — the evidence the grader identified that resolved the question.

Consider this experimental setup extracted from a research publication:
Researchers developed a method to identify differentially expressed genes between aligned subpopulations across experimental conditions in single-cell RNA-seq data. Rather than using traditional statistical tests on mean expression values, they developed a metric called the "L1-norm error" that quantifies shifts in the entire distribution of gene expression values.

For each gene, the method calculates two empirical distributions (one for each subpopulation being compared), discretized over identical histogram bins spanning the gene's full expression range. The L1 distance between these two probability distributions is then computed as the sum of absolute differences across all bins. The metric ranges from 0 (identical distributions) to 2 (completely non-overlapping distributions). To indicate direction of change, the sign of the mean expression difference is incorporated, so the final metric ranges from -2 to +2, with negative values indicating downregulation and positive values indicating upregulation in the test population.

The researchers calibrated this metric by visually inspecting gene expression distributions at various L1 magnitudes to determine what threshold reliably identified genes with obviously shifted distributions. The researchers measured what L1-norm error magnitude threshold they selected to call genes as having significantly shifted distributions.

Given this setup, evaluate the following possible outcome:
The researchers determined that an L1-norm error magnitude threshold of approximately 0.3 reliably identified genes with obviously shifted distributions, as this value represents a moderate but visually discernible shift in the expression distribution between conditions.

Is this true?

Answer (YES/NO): NO